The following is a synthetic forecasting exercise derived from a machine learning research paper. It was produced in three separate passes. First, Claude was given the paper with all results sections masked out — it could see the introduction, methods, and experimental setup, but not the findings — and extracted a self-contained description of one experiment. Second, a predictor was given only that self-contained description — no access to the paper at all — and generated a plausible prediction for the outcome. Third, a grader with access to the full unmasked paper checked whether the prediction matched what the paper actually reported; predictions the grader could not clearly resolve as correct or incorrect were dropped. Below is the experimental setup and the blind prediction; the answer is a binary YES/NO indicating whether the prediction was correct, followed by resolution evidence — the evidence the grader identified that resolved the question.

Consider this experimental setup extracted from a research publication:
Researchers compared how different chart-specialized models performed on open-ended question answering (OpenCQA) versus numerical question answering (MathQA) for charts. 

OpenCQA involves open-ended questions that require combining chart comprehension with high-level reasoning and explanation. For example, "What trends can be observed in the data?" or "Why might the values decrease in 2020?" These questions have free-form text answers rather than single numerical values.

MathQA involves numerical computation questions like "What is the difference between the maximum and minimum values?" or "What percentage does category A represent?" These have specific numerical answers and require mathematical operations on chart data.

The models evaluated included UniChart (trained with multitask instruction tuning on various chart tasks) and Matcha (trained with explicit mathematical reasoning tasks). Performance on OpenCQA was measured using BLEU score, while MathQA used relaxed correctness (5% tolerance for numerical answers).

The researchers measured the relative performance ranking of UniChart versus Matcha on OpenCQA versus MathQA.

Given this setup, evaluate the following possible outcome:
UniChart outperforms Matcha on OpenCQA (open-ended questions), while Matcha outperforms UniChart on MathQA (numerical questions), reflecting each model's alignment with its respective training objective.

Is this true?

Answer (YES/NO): YES